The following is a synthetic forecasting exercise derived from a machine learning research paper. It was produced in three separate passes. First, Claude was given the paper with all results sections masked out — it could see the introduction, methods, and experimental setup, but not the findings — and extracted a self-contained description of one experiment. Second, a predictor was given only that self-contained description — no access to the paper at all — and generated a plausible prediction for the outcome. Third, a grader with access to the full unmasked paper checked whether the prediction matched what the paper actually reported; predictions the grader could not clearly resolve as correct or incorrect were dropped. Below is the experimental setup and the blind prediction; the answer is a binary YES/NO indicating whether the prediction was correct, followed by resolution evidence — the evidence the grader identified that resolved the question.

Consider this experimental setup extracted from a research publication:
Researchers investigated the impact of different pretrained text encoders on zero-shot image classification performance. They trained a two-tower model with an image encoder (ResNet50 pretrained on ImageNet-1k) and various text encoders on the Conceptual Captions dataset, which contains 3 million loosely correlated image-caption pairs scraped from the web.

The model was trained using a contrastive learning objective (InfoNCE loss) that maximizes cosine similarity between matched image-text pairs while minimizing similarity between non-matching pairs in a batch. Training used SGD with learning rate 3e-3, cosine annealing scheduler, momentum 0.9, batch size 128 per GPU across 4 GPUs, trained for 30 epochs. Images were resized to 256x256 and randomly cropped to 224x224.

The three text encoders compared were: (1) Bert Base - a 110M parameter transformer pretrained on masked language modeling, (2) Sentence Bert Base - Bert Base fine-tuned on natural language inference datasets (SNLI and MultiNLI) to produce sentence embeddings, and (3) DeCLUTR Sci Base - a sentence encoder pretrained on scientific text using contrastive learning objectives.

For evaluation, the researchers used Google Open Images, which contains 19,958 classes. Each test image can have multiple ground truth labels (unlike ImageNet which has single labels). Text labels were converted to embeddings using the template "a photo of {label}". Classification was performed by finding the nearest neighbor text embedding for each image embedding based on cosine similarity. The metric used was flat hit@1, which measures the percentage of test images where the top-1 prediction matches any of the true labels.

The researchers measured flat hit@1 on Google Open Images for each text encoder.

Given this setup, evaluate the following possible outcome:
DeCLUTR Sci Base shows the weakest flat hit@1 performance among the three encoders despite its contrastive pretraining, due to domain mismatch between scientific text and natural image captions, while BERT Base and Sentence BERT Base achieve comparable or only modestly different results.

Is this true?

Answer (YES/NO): NO